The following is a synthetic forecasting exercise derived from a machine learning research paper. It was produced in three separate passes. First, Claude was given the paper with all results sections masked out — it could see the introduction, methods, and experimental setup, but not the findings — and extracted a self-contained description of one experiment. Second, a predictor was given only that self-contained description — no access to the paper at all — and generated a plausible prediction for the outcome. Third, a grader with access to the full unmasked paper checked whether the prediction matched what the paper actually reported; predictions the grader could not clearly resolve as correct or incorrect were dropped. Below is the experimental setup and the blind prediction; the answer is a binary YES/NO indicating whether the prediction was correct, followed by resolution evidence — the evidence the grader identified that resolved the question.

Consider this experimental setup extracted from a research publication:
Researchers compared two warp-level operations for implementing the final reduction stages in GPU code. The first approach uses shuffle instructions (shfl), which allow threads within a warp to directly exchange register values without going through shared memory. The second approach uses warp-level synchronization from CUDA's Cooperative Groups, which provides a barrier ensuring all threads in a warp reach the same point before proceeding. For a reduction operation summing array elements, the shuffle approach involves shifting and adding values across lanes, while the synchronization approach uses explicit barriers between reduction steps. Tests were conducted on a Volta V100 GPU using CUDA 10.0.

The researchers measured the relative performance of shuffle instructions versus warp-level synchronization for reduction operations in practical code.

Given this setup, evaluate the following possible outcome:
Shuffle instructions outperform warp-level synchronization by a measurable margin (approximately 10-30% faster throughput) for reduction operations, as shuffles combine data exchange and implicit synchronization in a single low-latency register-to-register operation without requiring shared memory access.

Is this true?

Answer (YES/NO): NO